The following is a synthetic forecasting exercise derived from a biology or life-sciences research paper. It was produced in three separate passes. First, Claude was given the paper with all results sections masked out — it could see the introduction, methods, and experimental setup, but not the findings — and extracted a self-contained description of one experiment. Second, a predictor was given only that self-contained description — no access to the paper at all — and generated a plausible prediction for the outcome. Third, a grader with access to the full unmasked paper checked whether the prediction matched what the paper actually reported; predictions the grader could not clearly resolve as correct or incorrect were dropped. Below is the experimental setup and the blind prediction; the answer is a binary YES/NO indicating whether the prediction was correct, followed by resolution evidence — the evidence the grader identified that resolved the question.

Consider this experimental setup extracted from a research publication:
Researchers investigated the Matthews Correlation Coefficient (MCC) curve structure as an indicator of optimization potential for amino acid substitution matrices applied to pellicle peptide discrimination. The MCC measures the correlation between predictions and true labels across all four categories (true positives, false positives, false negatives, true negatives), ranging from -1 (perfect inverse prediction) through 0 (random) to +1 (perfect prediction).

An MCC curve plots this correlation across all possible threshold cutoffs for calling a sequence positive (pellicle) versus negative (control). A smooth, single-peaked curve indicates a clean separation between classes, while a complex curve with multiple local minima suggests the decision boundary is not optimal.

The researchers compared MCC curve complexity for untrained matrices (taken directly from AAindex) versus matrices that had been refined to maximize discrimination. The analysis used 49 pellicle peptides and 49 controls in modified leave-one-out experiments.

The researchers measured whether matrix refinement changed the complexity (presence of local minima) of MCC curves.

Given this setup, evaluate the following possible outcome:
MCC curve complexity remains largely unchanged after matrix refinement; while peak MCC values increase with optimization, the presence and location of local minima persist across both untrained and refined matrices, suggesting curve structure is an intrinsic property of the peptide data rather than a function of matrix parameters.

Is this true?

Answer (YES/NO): NO